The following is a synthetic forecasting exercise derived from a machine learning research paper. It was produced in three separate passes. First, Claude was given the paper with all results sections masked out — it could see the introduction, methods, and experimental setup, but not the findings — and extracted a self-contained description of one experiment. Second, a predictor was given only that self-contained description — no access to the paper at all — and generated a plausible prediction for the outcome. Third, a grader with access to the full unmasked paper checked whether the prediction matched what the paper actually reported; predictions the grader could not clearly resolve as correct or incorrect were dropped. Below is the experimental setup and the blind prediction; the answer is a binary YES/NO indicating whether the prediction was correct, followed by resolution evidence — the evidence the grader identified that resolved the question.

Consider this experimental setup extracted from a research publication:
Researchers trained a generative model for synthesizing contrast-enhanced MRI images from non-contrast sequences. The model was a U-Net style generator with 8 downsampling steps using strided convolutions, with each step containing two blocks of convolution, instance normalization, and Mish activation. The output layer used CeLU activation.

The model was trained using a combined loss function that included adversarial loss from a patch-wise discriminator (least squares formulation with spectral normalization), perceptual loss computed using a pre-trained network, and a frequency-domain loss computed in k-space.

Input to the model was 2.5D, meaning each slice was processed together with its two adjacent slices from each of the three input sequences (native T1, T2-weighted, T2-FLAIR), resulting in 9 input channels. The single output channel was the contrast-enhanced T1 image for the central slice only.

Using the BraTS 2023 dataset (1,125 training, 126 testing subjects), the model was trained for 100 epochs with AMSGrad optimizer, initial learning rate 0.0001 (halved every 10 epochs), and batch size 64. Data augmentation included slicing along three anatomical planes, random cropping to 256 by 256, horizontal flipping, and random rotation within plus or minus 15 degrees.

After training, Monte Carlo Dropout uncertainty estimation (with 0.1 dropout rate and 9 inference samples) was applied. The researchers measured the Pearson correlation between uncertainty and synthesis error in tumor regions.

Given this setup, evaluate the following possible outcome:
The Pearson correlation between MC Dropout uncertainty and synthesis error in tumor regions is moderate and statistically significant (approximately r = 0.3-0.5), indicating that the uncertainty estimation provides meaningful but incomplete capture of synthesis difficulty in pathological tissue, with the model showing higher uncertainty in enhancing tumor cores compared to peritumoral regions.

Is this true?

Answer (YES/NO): NO